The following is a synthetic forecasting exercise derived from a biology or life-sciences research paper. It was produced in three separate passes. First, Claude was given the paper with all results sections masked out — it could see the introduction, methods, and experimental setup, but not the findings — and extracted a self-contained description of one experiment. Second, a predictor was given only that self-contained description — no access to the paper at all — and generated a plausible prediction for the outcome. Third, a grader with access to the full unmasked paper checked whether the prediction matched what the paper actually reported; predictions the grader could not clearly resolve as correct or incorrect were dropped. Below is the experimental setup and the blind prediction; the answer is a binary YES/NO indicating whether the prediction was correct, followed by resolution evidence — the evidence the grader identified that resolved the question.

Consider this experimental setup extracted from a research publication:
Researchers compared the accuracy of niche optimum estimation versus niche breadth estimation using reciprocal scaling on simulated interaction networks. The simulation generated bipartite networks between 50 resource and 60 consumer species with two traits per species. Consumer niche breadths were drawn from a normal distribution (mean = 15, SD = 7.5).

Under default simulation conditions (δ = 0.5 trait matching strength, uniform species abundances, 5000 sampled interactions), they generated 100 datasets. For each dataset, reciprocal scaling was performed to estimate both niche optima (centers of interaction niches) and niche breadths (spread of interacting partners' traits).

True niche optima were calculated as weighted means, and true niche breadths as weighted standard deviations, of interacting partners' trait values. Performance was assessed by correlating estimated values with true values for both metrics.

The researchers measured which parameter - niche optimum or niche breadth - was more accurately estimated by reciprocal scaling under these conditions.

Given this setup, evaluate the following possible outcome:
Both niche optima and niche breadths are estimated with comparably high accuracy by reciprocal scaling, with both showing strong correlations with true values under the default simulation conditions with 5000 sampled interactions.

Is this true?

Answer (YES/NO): NO